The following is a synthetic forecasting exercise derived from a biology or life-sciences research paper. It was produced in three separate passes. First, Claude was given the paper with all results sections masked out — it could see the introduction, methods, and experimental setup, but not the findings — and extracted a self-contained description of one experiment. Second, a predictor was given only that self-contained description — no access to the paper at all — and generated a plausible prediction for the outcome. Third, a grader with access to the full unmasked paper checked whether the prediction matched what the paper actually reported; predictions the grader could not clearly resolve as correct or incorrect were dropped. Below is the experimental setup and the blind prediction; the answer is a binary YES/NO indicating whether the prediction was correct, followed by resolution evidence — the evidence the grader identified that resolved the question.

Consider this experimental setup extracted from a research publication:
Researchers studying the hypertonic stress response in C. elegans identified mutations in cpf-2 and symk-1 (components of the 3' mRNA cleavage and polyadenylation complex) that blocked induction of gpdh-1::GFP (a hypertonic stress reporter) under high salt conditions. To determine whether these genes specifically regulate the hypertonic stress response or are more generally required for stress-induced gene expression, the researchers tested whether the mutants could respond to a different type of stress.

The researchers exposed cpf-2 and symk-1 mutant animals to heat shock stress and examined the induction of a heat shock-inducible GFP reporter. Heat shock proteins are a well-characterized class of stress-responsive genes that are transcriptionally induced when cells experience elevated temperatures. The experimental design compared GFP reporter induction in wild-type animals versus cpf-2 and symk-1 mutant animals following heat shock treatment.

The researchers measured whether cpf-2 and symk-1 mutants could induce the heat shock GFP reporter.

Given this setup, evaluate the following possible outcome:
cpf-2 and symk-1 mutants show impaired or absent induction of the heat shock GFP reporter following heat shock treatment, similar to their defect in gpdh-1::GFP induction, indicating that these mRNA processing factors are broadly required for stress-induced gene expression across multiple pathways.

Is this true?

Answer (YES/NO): NO